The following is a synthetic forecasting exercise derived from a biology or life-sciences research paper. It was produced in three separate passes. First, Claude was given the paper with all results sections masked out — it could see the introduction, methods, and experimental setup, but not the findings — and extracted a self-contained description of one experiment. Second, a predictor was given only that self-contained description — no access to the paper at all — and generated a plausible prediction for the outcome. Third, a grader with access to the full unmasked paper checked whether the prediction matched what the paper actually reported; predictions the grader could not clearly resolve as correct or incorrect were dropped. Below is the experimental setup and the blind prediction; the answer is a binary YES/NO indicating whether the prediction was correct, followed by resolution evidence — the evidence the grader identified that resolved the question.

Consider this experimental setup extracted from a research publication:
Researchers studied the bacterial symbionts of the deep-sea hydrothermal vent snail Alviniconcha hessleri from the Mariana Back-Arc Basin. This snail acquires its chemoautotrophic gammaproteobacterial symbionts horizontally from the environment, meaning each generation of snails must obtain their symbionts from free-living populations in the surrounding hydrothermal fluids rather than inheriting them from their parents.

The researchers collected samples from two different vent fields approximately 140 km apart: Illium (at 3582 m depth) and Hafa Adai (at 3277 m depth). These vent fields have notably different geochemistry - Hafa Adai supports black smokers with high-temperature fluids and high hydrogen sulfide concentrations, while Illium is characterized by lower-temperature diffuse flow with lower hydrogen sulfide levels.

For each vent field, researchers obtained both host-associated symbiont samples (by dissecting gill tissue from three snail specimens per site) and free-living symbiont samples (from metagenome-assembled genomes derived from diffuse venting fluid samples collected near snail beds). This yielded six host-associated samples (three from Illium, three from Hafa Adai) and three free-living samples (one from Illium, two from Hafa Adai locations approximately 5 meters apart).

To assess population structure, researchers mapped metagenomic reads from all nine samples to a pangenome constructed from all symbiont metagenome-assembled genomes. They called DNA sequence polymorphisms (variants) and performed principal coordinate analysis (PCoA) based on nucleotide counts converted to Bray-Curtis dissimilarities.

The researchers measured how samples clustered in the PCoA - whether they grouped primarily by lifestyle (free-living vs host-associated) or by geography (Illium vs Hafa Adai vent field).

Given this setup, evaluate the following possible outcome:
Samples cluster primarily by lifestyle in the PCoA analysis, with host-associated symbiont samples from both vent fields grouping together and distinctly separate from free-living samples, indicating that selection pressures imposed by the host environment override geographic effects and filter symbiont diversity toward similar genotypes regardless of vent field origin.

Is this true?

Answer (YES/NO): NO